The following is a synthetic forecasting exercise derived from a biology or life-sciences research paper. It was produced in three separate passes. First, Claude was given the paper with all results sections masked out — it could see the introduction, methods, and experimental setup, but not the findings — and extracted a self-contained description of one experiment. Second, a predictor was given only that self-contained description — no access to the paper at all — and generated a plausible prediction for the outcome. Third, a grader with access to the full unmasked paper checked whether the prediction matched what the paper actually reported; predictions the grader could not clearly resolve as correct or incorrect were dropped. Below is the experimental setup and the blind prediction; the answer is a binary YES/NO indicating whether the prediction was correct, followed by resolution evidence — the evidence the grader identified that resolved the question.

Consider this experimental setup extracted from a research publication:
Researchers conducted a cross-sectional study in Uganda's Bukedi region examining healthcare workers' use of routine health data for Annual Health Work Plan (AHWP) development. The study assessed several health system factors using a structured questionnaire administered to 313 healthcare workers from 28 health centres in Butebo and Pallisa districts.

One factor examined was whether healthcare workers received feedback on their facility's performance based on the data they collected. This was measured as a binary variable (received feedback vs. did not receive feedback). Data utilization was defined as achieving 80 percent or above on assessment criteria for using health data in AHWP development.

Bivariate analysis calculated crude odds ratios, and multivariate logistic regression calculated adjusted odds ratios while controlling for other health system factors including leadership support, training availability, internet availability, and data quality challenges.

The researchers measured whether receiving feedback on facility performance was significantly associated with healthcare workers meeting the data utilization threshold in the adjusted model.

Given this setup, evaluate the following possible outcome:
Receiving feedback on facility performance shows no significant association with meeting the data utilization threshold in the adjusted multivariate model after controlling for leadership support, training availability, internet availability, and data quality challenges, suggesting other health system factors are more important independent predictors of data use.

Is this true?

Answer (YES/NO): NO